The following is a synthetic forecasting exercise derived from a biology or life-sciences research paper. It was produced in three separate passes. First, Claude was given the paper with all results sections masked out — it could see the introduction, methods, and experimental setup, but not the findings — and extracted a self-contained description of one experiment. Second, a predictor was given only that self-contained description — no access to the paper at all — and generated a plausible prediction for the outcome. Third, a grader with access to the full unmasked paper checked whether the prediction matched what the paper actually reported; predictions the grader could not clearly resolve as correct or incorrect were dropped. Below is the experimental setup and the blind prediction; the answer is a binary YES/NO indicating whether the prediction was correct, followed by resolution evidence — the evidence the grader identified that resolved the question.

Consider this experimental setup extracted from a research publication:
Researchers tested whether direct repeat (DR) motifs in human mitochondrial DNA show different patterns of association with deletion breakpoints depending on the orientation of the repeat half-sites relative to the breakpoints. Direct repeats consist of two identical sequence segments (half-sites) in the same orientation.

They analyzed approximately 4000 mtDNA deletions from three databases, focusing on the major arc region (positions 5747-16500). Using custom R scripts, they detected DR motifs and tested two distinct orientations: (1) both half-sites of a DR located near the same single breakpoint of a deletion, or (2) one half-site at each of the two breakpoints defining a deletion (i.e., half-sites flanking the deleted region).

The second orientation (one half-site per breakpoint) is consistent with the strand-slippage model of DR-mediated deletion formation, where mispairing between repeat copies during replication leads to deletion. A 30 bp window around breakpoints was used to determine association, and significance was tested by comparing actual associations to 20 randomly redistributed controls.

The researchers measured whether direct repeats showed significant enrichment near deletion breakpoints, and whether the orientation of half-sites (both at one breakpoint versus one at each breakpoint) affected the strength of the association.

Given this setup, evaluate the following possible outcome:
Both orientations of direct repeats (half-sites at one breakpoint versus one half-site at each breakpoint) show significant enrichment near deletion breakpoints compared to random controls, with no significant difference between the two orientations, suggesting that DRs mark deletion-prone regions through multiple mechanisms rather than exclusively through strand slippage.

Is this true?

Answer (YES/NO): NO